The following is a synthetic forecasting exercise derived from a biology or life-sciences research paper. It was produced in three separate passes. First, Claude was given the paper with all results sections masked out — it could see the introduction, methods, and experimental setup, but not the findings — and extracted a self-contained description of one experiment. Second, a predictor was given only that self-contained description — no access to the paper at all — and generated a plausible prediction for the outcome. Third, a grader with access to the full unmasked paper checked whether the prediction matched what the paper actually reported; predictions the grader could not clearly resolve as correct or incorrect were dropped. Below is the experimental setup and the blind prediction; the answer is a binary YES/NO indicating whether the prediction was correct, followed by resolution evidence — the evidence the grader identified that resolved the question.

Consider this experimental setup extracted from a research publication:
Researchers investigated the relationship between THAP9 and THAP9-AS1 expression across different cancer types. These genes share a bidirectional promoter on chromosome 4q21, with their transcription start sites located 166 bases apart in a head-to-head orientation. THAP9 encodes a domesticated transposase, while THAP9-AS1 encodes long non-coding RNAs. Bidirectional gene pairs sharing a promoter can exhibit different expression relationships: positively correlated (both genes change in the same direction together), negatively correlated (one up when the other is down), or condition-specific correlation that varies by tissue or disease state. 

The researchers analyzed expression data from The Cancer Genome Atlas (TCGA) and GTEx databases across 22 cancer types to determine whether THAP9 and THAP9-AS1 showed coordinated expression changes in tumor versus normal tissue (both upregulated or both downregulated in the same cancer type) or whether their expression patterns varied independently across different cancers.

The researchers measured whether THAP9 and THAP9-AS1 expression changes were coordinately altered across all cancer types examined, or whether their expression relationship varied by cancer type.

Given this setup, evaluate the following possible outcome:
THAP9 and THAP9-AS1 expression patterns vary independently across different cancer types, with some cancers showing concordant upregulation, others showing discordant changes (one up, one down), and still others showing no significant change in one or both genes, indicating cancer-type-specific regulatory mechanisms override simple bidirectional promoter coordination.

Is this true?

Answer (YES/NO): YES